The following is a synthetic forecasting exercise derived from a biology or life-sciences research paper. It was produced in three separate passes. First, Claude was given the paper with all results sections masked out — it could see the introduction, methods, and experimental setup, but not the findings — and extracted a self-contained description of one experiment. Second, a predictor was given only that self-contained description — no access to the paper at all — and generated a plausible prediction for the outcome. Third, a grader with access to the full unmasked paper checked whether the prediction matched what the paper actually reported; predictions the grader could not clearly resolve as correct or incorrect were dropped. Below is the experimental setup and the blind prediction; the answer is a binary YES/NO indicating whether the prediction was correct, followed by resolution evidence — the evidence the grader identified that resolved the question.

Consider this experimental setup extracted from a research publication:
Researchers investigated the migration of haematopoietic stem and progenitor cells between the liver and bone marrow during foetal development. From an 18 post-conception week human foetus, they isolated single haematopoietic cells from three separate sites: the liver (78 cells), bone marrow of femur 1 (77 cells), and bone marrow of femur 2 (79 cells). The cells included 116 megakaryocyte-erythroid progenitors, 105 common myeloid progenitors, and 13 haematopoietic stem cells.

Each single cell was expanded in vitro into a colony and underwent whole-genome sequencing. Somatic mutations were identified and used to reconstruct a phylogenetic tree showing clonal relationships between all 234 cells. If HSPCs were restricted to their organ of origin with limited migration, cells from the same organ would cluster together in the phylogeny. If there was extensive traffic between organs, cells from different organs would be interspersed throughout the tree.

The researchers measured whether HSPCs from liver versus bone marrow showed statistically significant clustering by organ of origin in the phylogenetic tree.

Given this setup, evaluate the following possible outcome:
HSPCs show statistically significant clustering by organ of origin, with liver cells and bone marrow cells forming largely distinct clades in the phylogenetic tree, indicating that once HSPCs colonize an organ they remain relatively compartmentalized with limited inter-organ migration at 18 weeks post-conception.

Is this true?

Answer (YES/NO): NO